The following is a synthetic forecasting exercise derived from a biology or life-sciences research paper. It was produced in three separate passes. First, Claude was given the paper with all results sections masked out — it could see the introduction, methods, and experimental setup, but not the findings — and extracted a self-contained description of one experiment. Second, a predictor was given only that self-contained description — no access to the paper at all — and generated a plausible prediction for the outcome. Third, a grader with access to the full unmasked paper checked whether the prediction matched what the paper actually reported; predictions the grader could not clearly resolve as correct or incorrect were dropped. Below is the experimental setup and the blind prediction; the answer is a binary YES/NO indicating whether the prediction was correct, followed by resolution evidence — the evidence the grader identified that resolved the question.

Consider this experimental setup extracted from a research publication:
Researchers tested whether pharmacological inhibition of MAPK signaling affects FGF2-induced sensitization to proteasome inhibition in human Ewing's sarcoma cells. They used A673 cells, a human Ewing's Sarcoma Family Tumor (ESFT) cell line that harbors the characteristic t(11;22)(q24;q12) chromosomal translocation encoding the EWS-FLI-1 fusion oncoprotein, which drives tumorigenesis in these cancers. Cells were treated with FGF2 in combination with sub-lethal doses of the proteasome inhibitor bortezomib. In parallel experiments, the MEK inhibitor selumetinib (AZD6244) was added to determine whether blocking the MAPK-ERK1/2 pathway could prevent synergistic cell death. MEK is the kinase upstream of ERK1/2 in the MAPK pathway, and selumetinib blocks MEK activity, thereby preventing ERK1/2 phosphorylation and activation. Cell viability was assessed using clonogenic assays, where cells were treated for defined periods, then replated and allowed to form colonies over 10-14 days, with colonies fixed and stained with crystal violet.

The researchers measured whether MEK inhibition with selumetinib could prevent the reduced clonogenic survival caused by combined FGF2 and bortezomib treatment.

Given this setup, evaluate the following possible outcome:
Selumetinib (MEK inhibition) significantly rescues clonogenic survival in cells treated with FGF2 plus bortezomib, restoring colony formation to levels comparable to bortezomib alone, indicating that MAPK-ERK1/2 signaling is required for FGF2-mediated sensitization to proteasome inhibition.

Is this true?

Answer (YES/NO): NO